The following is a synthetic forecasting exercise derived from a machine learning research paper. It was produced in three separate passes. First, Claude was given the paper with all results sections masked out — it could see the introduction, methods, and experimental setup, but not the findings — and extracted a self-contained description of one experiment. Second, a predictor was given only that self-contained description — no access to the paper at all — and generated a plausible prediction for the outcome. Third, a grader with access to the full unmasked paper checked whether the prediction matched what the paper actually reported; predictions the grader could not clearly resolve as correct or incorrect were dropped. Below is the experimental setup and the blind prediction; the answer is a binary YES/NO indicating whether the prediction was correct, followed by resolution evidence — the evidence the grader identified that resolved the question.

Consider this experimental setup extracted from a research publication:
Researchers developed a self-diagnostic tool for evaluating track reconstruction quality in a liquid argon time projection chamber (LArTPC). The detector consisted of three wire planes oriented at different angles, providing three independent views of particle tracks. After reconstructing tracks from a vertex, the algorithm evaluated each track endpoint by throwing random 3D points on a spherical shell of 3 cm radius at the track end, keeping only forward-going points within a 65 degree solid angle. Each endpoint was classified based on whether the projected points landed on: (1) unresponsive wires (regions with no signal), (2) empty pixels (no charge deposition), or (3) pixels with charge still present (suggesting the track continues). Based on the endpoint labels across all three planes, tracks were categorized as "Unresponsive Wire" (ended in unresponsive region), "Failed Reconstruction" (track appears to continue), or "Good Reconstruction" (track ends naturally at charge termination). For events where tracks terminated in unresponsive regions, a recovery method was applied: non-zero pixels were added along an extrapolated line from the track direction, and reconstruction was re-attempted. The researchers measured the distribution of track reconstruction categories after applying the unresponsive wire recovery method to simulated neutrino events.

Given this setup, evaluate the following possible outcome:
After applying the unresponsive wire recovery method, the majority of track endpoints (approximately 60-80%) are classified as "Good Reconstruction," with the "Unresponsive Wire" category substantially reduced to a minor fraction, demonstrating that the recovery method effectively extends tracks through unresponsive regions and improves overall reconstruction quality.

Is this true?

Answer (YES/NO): YES